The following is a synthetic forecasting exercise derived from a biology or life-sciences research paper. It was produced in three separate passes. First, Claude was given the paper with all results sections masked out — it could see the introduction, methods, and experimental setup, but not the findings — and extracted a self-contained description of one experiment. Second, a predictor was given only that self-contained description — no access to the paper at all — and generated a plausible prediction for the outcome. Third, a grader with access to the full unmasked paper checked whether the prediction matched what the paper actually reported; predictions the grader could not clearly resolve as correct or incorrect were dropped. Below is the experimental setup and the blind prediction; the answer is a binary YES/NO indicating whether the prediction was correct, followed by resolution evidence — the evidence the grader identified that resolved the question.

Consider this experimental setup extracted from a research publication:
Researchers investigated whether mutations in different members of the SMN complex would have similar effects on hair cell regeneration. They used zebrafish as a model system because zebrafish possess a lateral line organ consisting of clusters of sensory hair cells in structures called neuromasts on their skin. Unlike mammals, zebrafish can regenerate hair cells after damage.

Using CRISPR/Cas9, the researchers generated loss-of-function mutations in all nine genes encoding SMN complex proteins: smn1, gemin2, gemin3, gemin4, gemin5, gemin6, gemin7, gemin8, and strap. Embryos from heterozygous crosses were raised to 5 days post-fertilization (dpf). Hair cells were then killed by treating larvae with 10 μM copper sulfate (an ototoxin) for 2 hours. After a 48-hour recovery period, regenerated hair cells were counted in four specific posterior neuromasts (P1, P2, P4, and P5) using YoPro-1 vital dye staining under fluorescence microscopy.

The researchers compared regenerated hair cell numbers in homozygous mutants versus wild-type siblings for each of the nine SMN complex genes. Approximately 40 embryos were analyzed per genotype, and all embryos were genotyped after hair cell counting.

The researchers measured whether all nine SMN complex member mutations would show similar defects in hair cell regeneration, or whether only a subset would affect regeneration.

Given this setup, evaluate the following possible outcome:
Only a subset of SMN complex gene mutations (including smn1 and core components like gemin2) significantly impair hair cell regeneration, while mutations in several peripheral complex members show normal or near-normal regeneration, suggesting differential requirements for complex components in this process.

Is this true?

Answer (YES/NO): NO